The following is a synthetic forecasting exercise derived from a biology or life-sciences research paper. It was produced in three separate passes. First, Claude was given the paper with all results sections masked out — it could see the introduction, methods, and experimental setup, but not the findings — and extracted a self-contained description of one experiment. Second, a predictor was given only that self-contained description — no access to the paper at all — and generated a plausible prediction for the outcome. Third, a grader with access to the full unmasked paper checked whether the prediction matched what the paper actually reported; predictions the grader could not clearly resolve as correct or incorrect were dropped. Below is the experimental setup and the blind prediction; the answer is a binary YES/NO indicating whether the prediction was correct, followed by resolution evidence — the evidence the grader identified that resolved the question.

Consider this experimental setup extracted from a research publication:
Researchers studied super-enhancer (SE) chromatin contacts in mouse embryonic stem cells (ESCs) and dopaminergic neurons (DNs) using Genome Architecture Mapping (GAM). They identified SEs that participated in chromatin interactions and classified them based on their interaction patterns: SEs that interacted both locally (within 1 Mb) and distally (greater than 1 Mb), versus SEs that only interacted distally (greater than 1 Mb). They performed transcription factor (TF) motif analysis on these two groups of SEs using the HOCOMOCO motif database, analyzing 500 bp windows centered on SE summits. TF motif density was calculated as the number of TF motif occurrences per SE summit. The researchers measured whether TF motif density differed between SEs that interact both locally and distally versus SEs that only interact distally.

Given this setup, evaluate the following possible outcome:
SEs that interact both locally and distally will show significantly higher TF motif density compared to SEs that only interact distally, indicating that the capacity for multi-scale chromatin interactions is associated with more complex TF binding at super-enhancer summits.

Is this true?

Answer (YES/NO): NO